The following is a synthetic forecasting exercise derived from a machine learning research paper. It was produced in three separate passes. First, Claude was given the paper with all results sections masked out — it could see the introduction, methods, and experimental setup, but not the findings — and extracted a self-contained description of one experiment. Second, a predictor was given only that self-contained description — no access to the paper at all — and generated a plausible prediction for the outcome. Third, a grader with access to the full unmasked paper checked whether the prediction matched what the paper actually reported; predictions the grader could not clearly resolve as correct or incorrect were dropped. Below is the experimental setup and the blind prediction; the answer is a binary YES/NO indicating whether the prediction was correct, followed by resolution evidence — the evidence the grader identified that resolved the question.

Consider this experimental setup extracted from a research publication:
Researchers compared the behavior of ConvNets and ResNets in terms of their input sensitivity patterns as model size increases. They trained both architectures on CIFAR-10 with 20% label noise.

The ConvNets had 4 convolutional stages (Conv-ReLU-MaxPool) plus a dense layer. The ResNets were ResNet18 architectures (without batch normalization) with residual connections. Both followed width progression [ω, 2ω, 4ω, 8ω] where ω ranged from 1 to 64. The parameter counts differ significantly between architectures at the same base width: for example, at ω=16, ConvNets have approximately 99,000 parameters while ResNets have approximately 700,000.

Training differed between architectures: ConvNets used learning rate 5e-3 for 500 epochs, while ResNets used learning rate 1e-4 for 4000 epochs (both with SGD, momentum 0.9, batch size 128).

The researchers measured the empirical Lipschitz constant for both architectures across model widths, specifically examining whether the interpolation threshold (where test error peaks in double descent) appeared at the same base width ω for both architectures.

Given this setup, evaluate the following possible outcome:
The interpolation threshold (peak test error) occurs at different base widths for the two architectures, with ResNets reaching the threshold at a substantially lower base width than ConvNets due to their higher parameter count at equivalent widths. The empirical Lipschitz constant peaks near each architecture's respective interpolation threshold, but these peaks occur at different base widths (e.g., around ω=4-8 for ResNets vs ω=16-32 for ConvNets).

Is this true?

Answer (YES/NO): YES